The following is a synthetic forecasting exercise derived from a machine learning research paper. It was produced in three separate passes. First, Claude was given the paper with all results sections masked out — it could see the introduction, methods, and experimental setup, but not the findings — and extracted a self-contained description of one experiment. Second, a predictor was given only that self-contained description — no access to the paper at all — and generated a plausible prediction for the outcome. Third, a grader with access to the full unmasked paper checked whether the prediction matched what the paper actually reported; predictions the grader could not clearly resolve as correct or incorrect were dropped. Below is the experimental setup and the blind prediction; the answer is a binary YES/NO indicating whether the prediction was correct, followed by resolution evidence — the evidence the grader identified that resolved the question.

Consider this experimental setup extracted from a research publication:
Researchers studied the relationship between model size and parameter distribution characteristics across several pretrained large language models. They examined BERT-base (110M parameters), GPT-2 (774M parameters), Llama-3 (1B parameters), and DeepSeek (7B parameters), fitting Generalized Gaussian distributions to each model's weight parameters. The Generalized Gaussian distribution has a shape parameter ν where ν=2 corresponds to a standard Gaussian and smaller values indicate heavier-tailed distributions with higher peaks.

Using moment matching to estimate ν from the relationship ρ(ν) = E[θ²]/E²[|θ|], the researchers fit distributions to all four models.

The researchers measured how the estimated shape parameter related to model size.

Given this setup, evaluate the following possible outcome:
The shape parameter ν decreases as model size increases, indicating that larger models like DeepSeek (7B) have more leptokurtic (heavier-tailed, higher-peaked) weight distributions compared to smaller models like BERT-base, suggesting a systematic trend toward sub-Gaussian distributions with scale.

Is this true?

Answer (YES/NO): NO